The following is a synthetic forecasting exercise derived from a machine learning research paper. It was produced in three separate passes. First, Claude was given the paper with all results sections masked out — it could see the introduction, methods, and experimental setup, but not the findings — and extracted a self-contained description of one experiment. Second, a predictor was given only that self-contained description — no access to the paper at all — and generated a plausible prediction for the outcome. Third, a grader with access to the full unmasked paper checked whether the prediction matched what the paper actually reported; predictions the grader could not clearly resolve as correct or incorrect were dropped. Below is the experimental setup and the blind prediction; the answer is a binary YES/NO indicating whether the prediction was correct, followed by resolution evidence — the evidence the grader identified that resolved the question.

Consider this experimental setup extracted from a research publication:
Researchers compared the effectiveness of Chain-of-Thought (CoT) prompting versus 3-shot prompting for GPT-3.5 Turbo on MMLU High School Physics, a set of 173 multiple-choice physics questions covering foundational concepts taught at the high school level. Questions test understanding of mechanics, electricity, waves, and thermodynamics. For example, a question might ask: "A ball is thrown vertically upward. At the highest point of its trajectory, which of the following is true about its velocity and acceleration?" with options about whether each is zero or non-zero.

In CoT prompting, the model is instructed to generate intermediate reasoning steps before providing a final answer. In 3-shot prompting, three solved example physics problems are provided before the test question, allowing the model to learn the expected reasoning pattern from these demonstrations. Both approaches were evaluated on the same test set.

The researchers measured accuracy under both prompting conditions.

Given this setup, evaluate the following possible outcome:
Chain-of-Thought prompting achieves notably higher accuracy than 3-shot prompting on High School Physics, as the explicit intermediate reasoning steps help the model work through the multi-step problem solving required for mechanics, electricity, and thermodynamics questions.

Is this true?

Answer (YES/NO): YES